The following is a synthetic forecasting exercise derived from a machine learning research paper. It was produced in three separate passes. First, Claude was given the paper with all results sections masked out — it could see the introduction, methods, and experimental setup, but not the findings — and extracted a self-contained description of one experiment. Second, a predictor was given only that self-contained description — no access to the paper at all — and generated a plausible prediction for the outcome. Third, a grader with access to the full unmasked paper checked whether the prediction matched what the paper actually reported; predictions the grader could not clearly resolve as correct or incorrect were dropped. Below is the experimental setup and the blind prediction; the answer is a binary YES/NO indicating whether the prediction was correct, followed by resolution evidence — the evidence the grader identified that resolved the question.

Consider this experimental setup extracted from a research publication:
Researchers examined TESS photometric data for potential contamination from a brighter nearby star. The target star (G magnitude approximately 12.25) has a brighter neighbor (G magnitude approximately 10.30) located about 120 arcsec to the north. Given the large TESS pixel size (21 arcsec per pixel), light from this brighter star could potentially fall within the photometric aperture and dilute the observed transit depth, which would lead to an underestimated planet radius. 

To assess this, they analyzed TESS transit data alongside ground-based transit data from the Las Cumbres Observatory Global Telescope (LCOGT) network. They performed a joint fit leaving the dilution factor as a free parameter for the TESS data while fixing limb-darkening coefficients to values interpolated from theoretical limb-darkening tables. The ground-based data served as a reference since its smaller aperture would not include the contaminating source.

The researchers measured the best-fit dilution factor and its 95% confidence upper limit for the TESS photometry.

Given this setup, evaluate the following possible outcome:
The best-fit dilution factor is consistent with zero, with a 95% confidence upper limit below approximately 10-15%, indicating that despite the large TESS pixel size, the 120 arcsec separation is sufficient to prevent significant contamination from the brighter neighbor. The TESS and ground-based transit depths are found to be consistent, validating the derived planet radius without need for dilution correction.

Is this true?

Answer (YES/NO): YES